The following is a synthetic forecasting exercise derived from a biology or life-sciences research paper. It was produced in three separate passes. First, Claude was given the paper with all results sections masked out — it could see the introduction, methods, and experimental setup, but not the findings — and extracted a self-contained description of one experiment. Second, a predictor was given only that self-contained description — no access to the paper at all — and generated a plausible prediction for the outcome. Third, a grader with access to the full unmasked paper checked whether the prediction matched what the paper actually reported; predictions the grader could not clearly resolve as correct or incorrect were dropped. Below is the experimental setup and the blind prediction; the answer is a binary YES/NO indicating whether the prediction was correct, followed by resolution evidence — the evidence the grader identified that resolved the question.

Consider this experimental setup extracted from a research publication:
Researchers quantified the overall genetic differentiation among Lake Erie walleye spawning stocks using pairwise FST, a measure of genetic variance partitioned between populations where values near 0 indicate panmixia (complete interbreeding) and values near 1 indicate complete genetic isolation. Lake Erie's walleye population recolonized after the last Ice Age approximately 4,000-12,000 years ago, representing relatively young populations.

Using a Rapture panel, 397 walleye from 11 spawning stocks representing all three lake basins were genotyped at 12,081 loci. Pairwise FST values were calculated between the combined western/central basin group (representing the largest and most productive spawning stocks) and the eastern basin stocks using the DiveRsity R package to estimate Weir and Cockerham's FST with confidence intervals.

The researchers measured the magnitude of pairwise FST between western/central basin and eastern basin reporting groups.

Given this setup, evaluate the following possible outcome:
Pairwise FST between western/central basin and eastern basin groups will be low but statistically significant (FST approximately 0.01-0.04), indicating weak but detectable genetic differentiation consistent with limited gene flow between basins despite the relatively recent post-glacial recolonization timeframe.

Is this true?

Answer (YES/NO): NO